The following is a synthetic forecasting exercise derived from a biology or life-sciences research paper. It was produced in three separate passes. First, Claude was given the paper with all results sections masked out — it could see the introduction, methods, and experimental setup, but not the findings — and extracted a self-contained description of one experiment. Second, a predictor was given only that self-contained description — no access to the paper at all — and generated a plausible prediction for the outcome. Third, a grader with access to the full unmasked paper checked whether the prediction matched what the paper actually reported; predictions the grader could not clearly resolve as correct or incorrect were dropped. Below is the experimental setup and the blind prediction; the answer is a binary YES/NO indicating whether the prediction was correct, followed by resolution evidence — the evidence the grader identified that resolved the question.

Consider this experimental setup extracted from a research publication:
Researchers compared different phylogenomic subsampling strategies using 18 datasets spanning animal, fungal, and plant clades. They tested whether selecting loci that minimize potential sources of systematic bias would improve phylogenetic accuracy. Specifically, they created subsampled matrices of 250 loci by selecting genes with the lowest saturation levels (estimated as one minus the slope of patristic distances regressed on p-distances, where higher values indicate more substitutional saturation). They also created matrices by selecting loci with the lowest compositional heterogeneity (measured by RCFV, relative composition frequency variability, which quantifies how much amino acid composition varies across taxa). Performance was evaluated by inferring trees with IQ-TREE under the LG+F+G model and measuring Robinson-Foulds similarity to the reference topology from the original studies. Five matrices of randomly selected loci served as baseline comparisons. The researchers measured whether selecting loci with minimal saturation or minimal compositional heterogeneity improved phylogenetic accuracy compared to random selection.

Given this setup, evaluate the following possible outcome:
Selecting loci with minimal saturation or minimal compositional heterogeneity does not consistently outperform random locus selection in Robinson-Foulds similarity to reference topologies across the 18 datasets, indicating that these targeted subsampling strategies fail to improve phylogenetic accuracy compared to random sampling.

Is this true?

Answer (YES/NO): YES